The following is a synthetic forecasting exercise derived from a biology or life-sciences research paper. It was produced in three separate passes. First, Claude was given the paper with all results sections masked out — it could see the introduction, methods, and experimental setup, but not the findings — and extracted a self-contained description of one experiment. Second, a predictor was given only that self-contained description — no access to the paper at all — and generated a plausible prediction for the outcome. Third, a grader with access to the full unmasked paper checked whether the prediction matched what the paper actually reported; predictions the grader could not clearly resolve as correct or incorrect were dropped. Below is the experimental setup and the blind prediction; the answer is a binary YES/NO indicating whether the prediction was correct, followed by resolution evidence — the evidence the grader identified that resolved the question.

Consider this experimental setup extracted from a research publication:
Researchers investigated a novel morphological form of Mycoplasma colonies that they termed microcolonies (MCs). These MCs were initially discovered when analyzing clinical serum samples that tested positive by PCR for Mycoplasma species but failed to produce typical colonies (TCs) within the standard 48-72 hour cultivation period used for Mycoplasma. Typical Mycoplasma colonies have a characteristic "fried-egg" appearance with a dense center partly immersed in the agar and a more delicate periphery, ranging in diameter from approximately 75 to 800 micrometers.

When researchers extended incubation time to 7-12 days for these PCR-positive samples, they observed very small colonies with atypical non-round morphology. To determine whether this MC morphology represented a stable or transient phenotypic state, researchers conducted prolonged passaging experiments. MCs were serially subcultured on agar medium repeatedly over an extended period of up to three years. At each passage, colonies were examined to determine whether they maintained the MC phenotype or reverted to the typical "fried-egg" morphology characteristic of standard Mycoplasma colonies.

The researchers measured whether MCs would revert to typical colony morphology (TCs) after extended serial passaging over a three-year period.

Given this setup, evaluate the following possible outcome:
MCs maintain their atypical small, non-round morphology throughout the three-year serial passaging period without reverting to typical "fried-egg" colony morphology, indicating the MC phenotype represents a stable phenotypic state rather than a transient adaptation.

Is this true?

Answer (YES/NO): YES